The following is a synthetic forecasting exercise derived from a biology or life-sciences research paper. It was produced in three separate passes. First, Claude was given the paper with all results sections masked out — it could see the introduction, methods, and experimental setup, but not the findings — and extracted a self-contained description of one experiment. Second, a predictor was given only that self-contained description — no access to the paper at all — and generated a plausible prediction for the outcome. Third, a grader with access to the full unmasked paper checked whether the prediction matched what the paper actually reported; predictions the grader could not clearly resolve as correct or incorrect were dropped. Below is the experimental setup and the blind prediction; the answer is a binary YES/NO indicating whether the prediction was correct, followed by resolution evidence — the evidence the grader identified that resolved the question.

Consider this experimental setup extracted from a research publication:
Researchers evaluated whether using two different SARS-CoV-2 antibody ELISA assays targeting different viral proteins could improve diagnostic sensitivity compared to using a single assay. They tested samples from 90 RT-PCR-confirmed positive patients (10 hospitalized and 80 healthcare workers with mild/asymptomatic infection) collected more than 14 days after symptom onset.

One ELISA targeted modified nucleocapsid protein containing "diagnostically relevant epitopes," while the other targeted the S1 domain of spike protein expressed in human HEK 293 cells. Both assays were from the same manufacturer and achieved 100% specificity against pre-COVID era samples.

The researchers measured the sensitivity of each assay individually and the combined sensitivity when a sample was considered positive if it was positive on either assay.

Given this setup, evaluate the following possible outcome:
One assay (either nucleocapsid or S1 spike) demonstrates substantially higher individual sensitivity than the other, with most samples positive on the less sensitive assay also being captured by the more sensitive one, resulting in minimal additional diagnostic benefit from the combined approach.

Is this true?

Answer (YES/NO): NO